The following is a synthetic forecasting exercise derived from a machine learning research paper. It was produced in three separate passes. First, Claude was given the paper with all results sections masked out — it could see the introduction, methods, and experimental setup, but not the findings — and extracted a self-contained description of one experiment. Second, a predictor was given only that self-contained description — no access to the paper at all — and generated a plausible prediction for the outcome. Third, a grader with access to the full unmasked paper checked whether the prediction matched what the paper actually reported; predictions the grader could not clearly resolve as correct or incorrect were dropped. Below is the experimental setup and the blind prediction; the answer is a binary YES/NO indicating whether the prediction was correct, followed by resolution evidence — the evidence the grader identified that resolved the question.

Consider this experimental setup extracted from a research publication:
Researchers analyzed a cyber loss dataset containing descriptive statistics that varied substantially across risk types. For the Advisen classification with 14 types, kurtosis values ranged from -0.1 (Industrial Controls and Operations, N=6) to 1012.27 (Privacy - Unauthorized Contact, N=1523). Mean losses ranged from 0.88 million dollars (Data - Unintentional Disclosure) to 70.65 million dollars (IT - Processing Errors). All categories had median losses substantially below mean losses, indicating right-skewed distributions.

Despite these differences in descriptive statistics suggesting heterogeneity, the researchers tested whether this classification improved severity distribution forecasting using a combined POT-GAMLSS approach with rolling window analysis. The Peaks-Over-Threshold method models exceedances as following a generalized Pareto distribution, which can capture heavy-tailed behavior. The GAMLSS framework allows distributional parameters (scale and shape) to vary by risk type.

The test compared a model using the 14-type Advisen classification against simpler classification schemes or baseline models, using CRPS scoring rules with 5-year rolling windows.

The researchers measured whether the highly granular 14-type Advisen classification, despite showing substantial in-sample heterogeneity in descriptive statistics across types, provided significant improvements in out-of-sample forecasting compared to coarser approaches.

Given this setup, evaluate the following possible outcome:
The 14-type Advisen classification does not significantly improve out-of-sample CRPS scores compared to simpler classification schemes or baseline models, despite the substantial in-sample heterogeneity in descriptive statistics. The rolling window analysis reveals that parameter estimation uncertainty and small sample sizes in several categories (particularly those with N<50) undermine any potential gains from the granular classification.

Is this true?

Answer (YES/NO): NO